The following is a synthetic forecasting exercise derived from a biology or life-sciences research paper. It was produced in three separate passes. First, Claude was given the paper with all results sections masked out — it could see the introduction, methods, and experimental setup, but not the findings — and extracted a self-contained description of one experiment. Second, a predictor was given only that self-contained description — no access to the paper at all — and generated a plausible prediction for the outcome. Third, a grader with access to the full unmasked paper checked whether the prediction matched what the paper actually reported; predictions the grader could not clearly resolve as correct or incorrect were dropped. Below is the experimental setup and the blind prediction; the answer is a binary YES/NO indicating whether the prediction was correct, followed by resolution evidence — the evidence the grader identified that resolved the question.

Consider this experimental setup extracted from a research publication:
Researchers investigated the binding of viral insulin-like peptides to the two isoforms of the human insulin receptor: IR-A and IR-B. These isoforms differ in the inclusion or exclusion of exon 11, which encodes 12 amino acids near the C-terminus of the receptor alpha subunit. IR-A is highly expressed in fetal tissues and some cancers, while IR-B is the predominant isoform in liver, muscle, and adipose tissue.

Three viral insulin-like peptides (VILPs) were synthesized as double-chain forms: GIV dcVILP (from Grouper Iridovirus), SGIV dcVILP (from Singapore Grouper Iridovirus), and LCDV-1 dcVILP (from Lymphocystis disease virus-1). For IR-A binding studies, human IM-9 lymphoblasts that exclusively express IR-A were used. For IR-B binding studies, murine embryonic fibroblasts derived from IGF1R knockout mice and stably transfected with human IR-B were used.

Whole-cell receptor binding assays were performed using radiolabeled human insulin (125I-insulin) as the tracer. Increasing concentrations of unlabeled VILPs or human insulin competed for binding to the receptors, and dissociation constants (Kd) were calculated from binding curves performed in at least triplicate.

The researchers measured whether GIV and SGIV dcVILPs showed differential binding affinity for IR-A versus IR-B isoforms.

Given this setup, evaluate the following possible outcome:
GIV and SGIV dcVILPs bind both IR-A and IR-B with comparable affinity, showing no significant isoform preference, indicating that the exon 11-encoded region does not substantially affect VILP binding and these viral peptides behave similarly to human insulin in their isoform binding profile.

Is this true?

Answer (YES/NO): NO